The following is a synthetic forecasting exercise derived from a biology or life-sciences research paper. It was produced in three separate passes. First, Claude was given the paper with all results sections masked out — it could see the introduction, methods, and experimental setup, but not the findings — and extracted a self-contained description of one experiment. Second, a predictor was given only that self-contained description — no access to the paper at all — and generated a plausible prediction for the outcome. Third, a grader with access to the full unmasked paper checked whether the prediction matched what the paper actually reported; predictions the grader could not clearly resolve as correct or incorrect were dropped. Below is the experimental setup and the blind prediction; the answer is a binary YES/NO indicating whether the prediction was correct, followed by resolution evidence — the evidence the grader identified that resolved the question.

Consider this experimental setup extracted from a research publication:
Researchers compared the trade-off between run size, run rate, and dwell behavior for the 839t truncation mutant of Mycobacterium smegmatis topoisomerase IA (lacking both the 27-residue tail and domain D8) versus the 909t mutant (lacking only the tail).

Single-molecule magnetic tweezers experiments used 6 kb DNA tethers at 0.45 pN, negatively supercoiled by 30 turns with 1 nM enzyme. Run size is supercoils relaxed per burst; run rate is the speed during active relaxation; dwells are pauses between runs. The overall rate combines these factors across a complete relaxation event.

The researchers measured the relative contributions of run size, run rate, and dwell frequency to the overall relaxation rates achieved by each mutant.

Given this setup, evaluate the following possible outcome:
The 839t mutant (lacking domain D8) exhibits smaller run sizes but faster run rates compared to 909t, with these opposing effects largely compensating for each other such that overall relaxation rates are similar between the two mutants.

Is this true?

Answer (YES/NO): NO